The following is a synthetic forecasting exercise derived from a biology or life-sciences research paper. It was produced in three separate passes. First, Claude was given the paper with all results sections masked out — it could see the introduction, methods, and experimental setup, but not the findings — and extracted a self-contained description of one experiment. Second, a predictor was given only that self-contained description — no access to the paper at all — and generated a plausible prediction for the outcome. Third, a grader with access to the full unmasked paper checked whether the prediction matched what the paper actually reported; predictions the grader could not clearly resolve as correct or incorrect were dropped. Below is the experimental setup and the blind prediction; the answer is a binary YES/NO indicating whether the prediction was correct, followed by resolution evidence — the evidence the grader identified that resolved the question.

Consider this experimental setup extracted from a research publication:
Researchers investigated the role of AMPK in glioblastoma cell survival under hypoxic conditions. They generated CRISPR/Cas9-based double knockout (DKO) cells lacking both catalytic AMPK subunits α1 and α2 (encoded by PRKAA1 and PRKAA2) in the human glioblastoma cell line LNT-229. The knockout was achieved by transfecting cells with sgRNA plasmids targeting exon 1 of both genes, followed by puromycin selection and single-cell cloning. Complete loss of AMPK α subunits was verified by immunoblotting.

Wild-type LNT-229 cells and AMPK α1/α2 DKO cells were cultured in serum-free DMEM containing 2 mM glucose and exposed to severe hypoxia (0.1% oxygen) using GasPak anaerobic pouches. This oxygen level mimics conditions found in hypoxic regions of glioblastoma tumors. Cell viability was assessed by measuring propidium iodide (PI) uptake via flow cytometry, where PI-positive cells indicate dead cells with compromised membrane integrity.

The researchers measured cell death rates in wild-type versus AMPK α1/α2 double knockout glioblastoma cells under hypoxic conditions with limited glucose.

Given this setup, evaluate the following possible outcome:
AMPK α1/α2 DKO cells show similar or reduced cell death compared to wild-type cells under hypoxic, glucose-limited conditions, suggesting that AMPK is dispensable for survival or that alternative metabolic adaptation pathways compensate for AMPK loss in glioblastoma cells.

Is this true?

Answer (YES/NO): NO